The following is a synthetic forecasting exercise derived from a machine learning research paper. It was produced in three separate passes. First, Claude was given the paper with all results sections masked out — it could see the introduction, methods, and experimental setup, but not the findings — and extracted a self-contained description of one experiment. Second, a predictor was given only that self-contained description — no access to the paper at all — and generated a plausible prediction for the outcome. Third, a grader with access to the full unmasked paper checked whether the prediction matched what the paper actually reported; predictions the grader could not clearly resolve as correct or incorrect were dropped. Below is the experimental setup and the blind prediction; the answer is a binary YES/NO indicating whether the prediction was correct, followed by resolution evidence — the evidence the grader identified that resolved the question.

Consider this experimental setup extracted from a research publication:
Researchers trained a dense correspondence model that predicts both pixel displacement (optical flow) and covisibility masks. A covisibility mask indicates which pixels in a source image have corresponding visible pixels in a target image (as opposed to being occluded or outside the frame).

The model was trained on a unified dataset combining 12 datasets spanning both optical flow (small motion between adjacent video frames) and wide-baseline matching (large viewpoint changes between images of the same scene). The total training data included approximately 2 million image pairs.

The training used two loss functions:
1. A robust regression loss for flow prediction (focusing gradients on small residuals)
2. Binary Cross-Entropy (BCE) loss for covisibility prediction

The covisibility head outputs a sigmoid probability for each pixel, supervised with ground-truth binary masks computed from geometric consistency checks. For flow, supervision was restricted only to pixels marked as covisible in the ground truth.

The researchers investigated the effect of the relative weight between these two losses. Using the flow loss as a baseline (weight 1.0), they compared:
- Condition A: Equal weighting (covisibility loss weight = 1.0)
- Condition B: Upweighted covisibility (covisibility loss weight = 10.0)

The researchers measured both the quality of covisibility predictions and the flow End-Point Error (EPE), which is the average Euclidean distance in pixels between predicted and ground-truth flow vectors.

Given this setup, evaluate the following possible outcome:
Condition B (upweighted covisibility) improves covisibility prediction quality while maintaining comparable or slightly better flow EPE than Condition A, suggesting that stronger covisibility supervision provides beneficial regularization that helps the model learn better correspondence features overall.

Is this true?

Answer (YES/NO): YES